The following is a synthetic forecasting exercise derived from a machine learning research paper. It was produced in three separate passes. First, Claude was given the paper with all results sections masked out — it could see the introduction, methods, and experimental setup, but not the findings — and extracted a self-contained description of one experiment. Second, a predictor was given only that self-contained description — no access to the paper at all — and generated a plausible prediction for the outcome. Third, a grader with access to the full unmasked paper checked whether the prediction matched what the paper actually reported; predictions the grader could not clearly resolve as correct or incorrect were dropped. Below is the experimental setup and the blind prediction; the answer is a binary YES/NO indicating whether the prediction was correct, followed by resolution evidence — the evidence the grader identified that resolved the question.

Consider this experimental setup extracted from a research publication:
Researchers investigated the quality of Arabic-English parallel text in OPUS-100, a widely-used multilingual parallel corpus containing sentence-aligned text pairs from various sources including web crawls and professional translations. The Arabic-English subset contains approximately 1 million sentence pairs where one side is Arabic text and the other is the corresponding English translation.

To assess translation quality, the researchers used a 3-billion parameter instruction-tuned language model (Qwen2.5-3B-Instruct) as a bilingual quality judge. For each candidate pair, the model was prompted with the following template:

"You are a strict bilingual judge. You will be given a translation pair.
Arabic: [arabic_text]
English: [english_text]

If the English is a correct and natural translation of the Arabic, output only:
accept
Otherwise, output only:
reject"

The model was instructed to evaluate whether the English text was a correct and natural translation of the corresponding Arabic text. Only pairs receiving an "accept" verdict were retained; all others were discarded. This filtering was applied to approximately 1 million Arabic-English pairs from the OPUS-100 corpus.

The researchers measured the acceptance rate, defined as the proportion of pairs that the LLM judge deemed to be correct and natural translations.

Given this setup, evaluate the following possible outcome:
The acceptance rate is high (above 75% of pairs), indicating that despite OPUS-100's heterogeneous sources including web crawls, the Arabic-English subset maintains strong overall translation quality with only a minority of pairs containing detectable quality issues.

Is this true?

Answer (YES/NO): NO